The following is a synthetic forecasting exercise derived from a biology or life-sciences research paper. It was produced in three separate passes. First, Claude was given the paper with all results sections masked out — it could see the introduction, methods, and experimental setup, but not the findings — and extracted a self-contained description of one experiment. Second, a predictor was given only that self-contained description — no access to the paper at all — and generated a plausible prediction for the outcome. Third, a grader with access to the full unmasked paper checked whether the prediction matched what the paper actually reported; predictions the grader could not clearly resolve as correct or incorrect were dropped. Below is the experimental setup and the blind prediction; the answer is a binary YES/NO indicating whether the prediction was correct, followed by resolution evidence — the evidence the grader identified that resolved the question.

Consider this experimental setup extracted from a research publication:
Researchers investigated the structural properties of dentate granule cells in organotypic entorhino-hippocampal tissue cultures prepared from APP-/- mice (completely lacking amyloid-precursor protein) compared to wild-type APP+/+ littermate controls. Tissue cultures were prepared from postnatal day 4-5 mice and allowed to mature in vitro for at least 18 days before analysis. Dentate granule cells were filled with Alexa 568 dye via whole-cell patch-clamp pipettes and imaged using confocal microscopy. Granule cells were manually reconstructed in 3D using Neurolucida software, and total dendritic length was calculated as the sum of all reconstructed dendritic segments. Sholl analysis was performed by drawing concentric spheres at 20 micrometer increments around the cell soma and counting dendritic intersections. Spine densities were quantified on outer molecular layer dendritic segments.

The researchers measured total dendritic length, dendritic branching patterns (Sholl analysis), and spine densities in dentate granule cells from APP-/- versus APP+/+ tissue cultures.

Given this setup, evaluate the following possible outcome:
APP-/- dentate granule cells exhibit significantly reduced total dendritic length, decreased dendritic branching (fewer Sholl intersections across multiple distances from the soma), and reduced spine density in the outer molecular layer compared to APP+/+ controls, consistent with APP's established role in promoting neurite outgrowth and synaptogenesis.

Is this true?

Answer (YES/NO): NO